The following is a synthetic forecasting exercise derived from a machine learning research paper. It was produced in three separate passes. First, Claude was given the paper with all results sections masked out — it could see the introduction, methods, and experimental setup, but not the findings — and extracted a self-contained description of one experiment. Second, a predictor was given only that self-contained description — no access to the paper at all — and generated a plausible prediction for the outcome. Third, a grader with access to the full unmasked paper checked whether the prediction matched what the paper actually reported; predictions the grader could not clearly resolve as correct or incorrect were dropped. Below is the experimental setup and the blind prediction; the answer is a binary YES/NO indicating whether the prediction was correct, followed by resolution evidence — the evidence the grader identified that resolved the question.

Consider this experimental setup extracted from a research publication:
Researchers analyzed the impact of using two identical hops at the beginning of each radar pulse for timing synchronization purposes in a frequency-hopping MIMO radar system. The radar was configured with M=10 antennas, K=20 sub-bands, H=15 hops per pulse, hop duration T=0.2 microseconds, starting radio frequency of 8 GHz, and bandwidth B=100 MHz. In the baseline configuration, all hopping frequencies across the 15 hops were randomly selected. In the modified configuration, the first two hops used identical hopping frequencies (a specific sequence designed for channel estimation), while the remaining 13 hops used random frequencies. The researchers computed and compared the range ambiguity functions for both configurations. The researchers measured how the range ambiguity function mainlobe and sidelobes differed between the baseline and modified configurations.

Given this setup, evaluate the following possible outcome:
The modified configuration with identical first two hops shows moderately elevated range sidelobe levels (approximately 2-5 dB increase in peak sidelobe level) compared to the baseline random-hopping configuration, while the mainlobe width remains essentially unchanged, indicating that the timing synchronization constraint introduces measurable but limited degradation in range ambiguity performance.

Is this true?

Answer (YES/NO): NO